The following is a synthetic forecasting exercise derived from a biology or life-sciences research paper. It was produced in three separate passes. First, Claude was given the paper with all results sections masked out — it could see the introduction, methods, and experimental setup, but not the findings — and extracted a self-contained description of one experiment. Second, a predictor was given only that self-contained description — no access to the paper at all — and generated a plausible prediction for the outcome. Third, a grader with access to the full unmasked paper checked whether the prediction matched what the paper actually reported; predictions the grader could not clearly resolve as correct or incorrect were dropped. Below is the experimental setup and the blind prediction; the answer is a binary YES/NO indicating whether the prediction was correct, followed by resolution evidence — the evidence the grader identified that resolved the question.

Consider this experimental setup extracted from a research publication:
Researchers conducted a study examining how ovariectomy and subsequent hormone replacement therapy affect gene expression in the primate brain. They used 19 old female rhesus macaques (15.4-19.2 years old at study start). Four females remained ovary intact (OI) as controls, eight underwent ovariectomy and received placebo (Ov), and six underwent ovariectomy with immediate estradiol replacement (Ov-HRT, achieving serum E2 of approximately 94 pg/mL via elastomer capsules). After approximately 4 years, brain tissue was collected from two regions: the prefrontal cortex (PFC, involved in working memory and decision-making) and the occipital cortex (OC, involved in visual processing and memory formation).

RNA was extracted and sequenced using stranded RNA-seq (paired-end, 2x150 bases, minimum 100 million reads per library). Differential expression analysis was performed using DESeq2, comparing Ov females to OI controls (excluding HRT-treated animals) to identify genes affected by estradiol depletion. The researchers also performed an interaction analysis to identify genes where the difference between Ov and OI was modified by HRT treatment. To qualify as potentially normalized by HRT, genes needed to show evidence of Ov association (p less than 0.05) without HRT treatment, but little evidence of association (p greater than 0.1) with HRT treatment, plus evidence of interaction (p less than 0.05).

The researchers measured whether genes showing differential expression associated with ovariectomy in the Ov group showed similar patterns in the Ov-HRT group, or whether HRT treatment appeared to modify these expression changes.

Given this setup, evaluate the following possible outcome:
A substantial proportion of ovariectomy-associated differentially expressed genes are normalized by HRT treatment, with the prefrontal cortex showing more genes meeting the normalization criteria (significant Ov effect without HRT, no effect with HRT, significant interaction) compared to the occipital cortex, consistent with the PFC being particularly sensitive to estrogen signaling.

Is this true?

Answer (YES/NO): NO